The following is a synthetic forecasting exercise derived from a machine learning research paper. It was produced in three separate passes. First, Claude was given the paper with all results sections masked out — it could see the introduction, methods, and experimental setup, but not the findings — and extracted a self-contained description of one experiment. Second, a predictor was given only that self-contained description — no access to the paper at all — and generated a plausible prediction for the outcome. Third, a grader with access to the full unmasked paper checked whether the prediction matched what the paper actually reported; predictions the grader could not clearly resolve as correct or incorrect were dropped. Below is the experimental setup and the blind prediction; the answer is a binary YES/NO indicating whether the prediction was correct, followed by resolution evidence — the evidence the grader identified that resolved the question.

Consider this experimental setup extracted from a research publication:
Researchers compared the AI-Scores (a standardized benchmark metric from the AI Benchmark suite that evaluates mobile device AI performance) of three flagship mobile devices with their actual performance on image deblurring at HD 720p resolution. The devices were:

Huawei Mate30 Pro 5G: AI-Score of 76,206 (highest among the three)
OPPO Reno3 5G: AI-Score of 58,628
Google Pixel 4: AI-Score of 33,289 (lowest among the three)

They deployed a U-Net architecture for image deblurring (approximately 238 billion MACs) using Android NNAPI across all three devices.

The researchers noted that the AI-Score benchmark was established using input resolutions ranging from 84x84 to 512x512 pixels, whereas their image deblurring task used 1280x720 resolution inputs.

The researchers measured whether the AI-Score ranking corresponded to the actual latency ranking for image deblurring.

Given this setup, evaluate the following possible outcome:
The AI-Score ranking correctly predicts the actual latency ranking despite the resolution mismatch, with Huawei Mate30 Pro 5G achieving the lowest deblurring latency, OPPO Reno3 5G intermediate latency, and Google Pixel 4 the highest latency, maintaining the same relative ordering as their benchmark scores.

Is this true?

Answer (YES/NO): NO